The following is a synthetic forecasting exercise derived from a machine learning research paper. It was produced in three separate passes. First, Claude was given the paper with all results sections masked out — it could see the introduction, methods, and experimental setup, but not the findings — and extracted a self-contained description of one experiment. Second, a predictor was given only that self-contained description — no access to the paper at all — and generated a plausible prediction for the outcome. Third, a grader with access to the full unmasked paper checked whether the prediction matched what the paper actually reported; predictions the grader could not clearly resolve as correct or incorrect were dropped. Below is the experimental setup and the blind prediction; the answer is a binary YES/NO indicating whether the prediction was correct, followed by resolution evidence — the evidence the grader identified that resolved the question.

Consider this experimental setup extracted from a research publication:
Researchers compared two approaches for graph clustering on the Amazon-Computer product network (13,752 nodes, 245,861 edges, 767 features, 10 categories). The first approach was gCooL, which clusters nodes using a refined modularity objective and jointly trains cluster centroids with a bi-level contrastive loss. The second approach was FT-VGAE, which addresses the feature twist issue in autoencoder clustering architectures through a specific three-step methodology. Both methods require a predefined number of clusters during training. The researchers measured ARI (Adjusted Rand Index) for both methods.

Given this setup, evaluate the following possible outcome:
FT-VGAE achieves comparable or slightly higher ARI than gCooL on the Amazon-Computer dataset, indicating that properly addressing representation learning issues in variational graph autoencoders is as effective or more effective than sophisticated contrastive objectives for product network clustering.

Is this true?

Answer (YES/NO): NO